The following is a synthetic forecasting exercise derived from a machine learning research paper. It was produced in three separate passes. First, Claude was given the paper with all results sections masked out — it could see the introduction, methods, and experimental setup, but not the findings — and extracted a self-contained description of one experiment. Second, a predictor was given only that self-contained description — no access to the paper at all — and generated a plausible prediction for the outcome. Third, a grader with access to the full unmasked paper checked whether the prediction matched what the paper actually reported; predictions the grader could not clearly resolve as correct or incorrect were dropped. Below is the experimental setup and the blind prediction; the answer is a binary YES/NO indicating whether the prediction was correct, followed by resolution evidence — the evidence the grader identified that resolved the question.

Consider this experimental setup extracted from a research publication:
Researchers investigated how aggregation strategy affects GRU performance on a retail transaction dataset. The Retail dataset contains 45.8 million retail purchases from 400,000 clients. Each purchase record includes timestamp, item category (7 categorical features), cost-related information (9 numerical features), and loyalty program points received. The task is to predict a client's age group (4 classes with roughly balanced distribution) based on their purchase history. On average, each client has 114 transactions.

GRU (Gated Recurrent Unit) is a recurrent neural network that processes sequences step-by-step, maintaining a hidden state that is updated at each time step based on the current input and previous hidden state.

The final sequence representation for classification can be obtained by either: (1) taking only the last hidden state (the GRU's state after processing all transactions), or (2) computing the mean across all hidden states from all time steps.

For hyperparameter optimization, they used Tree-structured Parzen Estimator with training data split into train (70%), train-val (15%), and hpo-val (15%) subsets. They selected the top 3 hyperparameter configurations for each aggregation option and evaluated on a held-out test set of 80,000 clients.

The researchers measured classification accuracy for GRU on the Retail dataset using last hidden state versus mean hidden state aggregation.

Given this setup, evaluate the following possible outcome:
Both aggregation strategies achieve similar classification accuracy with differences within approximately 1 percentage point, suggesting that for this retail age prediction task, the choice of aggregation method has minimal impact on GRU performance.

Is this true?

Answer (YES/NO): YES